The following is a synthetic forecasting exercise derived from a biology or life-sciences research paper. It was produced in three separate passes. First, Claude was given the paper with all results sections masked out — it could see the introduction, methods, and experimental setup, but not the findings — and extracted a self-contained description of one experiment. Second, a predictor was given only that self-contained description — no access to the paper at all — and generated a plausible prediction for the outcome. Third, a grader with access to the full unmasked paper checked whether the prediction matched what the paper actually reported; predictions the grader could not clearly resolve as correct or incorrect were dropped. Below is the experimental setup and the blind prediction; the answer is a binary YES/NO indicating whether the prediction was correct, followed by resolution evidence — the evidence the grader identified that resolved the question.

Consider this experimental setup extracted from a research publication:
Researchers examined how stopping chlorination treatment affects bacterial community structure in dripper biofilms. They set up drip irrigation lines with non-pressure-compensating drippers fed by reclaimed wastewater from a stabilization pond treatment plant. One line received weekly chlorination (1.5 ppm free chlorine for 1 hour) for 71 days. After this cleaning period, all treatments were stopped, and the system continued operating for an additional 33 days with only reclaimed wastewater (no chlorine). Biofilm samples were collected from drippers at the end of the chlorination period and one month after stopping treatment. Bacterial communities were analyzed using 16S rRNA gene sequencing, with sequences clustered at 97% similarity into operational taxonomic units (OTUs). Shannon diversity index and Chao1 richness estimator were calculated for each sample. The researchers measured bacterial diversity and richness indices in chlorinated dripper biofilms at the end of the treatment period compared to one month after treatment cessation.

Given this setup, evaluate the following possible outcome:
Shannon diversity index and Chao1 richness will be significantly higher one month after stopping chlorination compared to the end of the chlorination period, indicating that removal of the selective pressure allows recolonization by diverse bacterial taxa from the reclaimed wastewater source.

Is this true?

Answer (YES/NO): YES